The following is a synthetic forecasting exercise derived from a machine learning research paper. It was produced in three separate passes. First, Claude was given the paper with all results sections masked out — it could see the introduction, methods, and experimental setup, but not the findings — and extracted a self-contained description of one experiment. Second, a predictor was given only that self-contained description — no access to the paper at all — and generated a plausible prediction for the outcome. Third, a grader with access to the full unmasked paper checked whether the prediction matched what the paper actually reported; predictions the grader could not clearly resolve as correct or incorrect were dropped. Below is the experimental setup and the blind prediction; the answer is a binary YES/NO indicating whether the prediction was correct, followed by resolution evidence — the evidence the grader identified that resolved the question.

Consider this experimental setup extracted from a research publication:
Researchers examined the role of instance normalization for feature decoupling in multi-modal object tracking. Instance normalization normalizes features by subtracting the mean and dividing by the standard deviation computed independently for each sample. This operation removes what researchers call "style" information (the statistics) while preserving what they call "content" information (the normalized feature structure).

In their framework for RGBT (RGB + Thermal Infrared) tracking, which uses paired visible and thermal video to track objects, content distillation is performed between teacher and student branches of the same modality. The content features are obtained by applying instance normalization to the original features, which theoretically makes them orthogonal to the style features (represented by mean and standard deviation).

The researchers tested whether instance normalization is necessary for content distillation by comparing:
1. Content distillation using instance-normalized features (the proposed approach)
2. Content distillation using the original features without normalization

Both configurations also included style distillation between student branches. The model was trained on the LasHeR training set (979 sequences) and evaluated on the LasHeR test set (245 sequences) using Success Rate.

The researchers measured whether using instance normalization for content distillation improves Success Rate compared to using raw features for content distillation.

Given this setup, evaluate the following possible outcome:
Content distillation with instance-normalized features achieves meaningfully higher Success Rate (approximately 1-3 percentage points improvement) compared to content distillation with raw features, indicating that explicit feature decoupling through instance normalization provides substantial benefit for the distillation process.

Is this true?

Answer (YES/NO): YES